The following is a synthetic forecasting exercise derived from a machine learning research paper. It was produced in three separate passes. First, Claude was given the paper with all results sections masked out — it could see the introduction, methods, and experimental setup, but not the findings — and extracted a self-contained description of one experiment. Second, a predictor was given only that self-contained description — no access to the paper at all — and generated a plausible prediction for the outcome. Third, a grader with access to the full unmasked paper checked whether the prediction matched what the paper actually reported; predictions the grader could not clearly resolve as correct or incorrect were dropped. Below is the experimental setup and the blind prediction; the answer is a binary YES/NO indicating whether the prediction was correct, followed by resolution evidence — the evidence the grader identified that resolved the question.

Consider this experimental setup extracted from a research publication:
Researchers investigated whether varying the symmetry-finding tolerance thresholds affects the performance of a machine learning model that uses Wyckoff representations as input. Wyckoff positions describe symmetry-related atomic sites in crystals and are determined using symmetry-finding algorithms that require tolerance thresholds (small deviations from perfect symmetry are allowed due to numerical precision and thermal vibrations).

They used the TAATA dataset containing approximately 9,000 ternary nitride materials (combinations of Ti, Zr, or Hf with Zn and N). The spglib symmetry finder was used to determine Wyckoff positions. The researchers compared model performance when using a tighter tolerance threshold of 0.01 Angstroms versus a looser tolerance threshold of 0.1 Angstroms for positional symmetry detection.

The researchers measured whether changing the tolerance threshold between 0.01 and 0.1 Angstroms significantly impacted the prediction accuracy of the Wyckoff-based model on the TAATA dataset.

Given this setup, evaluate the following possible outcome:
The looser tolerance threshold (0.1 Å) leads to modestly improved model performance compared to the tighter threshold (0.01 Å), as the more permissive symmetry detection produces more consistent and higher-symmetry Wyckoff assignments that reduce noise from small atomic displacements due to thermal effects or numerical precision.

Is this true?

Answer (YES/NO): NO